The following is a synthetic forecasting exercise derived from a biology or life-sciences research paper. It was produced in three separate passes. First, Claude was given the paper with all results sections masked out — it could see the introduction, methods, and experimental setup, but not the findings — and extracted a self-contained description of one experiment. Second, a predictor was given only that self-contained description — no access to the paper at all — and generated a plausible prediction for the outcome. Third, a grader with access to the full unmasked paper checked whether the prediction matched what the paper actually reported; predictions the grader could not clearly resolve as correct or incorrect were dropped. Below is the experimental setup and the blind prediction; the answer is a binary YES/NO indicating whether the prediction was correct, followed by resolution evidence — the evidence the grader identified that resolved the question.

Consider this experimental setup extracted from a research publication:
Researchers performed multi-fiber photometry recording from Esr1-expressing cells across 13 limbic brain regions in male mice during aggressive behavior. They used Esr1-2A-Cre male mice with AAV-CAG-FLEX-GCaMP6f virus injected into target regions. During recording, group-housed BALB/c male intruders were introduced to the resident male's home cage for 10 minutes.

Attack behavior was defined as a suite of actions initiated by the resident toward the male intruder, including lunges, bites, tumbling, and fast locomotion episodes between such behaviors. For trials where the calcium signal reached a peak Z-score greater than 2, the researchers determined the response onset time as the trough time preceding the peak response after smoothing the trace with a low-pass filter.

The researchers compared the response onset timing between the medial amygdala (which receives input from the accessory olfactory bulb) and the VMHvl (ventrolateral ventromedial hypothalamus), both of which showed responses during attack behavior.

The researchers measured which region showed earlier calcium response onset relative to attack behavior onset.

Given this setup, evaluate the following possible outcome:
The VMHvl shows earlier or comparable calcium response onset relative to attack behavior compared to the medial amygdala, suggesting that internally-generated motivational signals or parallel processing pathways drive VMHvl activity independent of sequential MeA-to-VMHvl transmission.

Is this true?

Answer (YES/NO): YES